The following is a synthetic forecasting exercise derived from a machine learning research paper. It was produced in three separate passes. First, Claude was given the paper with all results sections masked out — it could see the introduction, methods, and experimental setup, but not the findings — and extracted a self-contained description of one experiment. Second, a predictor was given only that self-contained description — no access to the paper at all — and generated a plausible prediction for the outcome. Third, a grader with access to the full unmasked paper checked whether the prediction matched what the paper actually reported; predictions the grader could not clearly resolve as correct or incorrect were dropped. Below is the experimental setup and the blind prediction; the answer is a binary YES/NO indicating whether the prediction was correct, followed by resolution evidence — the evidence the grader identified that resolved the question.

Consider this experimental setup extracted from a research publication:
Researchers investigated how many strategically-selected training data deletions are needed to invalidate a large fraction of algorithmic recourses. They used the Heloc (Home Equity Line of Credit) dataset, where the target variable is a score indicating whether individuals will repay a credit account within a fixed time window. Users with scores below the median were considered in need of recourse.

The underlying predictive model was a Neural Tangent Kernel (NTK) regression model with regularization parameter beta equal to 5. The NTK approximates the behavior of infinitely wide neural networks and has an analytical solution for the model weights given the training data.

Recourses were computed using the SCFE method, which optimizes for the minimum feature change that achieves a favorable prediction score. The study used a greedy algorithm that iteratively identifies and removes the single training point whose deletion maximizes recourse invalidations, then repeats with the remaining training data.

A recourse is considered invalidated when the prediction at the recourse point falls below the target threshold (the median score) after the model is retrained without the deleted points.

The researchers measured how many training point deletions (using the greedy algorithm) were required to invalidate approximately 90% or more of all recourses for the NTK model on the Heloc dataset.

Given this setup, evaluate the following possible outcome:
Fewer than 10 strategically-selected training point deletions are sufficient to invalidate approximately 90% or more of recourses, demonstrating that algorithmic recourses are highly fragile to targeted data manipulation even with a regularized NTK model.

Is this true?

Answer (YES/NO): YES